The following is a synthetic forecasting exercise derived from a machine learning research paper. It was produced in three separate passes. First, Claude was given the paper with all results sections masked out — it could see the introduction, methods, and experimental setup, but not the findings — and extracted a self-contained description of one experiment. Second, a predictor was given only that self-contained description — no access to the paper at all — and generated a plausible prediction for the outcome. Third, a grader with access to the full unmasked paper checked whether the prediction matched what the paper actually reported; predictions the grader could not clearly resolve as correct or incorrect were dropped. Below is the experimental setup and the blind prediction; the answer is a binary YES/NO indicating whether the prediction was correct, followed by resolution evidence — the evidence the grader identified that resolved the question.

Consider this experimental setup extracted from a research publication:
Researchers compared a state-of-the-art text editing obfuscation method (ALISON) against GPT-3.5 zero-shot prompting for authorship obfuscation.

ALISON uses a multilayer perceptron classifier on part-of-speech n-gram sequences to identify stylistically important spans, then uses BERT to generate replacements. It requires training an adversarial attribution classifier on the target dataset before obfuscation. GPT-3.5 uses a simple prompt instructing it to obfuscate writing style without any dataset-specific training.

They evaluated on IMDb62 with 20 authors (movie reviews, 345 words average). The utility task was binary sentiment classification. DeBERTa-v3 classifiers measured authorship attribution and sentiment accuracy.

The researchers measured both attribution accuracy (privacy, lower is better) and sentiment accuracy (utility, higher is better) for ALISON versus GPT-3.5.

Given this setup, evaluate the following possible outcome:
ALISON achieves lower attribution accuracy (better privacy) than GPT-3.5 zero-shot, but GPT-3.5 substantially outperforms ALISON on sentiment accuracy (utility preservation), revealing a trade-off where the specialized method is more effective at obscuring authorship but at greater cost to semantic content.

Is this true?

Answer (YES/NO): NO